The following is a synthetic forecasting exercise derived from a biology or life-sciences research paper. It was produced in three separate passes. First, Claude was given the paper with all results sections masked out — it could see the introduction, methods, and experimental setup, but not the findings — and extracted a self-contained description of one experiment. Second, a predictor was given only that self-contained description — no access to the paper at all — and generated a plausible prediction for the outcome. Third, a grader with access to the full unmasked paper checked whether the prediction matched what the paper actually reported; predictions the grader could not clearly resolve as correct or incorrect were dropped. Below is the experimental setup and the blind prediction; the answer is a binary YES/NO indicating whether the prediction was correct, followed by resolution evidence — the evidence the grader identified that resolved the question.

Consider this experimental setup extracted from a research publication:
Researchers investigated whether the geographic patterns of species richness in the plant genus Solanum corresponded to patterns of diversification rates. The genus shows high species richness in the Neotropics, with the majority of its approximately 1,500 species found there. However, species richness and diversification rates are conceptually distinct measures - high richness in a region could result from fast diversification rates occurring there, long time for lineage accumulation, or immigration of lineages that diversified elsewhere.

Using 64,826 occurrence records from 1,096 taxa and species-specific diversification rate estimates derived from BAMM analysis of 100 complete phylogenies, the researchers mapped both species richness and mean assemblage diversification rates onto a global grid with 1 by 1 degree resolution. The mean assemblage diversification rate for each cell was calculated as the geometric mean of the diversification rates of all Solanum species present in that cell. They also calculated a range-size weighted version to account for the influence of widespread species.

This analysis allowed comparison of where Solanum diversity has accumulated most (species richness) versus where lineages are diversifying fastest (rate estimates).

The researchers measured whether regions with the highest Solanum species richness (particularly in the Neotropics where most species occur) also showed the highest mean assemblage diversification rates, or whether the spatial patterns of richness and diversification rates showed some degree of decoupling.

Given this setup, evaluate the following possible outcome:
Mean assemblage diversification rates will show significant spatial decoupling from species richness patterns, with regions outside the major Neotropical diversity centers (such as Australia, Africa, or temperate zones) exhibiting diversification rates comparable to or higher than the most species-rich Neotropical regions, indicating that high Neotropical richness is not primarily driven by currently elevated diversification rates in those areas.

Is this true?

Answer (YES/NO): YES